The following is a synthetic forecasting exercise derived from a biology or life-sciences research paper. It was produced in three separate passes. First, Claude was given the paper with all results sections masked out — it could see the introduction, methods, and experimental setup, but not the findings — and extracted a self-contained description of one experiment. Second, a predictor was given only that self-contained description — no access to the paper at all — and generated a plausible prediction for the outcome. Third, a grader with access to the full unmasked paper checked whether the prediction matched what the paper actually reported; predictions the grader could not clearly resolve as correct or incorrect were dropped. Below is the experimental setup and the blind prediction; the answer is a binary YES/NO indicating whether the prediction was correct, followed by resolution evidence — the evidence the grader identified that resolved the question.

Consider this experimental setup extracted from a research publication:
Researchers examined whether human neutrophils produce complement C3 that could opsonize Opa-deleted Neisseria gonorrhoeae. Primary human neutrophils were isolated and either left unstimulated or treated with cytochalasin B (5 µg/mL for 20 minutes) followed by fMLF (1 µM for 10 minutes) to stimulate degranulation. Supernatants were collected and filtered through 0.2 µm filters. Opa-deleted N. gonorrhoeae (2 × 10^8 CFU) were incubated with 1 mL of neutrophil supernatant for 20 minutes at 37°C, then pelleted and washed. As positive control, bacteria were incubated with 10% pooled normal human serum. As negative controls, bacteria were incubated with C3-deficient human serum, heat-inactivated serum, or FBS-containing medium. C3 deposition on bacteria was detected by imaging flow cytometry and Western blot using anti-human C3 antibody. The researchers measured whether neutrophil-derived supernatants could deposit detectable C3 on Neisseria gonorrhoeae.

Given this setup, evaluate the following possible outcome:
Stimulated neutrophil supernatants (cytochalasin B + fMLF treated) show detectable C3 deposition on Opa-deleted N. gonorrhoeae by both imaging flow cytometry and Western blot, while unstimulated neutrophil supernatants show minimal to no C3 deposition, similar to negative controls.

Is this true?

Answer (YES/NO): NO